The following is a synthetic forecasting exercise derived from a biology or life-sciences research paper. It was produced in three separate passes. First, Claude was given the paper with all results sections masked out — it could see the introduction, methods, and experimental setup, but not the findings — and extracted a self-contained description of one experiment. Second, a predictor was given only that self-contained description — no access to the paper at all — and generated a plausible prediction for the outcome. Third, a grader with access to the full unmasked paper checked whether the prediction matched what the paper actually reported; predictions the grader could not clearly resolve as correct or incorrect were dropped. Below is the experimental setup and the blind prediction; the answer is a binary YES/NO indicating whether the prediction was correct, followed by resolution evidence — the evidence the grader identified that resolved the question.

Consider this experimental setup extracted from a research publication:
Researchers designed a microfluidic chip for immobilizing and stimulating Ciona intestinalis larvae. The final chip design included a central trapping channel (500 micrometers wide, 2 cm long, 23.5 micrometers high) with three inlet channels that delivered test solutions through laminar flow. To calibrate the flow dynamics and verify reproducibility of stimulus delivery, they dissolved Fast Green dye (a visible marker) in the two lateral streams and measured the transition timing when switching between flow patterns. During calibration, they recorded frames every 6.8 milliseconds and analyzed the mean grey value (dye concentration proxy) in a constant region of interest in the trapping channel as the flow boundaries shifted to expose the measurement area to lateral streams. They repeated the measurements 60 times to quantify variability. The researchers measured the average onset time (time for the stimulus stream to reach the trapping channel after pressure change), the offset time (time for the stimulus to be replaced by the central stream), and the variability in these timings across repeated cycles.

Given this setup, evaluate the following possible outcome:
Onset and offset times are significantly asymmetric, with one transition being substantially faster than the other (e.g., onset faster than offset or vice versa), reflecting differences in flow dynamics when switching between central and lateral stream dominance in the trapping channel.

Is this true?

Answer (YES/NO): YES